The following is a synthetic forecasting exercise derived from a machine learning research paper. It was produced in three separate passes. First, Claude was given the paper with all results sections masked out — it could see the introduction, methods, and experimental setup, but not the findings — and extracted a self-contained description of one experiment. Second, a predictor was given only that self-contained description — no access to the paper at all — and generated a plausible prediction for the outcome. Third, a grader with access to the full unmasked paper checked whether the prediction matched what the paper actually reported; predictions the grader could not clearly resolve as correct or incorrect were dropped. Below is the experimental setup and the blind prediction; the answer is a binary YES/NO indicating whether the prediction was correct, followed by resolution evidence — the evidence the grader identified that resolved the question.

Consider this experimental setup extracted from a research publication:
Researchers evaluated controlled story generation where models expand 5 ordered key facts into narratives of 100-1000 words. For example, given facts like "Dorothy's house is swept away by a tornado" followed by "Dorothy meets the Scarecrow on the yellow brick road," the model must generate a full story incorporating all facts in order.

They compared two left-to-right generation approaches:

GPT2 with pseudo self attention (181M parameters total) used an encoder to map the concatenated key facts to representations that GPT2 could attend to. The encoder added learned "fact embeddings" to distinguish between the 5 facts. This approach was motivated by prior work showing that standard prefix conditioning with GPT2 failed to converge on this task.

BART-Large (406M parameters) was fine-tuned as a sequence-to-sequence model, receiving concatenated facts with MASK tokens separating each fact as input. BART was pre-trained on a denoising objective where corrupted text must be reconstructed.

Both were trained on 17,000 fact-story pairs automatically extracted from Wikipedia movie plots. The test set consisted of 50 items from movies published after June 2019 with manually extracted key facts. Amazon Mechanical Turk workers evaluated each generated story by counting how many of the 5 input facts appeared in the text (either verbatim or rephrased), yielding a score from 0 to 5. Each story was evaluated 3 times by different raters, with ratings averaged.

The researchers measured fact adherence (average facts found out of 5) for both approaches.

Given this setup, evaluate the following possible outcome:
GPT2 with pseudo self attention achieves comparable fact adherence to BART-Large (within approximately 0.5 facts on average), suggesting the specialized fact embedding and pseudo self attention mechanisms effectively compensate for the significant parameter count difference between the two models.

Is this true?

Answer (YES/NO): NO